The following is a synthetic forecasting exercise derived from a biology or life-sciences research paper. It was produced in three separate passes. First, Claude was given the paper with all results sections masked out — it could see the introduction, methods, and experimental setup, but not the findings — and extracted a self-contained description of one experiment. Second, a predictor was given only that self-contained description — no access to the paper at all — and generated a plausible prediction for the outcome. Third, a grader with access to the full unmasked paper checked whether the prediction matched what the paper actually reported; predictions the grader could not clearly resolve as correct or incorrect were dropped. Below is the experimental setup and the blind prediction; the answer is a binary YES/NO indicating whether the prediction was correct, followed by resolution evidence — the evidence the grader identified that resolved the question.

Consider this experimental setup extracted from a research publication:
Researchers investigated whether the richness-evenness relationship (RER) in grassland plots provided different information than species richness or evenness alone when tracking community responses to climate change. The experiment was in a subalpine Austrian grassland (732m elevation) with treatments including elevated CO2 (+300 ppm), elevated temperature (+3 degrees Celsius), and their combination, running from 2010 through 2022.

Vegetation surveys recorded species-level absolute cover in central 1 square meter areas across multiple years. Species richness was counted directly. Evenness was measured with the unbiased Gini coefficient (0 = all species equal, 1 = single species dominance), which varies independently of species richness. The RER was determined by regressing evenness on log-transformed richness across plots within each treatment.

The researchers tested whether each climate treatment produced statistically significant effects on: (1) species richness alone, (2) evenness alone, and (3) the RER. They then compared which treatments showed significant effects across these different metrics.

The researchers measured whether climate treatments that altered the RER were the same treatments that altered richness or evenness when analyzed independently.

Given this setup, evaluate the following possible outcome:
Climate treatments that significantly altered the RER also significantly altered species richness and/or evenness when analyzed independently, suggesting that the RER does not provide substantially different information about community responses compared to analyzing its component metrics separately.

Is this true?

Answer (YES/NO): NO